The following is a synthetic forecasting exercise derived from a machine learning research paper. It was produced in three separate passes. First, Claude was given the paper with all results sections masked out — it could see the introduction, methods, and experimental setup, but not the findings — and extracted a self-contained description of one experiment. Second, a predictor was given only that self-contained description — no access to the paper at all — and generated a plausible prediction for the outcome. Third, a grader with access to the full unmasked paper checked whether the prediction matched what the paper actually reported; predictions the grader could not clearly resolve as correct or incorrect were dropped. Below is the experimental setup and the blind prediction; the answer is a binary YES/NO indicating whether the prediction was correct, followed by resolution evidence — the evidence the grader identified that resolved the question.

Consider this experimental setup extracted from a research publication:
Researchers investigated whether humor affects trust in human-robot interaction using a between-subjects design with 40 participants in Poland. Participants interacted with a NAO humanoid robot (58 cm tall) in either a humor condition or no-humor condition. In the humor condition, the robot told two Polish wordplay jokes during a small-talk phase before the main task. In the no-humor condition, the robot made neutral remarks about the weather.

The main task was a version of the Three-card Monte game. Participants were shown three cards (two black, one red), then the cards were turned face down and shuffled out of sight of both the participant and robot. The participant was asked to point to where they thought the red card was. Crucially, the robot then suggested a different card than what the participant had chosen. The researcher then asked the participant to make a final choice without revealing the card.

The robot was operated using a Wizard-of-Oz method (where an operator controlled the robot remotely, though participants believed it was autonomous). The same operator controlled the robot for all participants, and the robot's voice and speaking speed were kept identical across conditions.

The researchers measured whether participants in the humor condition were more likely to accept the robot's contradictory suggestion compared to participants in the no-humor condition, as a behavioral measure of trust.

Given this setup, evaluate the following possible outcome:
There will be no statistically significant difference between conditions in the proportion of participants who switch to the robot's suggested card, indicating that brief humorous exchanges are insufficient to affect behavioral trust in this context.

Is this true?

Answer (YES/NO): YES